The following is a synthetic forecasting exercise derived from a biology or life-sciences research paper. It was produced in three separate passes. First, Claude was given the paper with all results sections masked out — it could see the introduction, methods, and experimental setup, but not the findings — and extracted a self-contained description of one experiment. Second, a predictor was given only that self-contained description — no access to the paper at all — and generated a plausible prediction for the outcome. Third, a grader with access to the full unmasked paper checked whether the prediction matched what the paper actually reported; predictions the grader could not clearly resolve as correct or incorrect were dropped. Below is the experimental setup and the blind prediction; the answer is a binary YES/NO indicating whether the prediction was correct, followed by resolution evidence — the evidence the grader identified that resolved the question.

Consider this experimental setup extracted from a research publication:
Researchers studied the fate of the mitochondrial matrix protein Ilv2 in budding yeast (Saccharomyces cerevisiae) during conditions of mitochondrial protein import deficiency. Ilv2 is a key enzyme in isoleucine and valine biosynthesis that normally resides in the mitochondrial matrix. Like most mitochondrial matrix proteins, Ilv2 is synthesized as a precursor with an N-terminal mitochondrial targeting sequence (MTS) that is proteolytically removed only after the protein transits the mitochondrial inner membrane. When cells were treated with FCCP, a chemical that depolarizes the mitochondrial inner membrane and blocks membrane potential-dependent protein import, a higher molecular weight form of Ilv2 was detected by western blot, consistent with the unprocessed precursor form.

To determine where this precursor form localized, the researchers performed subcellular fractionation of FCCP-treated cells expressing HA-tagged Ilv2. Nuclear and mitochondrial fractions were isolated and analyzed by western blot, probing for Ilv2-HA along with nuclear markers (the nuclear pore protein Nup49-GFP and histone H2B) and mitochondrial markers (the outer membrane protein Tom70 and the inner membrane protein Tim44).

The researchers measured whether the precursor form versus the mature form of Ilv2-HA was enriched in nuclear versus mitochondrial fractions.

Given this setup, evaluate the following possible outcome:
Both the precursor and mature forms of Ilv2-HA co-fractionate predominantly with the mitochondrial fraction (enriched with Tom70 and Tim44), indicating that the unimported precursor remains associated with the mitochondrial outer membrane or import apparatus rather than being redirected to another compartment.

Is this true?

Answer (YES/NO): NO